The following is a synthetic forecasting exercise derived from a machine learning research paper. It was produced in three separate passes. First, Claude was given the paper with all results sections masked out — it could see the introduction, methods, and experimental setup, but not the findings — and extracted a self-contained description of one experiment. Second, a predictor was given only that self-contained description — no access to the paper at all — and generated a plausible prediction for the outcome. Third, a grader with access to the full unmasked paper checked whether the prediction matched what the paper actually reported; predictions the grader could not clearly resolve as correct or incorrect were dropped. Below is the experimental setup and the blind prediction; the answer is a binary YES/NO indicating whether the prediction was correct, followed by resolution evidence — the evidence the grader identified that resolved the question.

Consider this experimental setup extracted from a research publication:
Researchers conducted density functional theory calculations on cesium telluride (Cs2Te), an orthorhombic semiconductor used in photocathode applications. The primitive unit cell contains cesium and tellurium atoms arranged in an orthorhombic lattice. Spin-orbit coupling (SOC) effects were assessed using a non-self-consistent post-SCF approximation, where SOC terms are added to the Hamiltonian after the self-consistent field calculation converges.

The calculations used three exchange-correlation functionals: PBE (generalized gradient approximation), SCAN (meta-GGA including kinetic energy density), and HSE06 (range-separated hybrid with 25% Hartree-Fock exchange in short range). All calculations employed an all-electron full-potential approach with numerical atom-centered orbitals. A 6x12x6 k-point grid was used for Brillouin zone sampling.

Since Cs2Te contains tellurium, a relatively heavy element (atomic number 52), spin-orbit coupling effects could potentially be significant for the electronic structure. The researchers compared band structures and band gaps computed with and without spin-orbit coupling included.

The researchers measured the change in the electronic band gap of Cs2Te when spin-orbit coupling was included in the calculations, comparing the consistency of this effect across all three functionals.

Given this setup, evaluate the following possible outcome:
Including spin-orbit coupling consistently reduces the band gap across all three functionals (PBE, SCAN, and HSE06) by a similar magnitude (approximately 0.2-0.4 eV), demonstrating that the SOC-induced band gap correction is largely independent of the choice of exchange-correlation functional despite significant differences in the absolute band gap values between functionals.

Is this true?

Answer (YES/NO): NO